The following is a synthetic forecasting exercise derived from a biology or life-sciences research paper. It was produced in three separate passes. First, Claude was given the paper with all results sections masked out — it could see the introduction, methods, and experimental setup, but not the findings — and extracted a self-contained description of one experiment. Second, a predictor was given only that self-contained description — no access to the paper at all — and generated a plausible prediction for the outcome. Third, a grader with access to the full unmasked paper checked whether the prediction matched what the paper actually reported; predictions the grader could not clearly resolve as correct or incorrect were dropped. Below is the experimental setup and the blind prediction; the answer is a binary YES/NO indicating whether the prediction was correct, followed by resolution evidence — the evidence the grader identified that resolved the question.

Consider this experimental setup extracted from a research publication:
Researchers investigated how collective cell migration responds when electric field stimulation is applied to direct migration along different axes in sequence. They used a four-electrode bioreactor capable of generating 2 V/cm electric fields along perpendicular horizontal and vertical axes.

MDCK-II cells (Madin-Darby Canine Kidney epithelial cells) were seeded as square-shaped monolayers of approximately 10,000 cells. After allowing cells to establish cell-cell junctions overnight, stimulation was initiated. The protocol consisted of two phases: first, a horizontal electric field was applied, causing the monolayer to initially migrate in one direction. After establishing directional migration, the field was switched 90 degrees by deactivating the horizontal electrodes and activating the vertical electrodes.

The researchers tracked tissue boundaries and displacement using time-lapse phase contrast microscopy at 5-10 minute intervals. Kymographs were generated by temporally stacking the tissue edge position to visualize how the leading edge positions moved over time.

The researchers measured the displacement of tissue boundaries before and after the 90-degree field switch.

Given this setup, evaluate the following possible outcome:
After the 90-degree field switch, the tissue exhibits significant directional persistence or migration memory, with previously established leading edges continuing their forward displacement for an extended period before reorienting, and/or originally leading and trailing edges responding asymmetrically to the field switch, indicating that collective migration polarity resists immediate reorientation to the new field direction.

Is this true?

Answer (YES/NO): YES